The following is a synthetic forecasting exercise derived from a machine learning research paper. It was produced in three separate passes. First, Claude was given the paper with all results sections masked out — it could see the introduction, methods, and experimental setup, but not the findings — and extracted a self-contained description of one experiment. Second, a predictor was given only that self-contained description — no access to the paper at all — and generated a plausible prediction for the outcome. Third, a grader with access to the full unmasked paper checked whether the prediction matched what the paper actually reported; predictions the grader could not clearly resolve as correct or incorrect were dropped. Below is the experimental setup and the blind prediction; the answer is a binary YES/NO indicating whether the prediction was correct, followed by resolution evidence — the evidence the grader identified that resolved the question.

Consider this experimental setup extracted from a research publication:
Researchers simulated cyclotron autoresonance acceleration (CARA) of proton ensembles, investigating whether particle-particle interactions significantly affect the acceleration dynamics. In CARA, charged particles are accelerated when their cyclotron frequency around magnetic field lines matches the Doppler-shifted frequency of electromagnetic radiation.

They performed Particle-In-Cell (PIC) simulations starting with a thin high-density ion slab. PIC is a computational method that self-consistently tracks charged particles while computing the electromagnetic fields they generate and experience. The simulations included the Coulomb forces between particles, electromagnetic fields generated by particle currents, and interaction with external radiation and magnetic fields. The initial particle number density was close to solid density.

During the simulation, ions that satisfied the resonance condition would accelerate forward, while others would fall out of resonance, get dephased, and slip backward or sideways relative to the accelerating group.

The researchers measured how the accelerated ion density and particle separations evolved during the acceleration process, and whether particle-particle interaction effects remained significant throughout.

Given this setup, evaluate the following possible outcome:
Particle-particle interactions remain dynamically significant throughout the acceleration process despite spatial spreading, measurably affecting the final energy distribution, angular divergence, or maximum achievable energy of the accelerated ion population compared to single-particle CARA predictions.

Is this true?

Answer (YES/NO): NO